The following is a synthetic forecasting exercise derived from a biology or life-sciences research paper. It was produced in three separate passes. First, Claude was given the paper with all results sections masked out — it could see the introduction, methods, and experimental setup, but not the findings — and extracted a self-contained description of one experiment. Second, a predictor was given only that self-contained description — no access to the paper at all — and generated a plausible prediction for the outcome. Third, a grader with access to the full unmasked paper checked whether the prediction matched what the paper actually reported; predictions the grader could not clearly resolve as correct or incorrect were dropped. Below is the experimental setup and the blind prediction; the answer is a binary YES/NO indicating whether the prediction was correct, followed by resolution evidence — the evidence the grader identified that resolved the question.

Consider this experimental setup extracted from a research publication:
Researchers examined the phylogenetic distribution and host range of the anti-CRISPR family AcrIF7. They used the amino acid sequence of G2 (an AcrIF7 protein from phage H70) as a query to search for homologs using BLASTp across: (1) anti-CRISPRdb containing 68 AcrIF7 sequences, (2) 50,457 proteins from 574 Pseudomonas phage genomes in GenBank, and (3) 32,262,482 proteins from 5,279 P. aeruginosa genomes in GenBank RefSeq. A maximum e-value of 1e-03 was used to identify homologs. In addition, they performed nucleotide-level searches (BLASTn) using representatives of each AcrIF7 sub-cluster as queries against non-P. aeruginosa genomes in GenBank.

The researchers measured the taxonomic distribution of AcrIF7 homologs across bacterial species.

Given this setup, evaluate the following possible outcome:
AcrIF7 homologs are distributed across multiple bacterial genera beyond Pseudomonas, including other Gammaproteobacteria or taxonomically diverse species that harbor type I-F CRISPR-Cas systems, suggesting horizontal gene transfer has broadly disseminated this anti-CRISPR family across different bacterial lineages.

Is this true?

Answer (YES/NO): NO